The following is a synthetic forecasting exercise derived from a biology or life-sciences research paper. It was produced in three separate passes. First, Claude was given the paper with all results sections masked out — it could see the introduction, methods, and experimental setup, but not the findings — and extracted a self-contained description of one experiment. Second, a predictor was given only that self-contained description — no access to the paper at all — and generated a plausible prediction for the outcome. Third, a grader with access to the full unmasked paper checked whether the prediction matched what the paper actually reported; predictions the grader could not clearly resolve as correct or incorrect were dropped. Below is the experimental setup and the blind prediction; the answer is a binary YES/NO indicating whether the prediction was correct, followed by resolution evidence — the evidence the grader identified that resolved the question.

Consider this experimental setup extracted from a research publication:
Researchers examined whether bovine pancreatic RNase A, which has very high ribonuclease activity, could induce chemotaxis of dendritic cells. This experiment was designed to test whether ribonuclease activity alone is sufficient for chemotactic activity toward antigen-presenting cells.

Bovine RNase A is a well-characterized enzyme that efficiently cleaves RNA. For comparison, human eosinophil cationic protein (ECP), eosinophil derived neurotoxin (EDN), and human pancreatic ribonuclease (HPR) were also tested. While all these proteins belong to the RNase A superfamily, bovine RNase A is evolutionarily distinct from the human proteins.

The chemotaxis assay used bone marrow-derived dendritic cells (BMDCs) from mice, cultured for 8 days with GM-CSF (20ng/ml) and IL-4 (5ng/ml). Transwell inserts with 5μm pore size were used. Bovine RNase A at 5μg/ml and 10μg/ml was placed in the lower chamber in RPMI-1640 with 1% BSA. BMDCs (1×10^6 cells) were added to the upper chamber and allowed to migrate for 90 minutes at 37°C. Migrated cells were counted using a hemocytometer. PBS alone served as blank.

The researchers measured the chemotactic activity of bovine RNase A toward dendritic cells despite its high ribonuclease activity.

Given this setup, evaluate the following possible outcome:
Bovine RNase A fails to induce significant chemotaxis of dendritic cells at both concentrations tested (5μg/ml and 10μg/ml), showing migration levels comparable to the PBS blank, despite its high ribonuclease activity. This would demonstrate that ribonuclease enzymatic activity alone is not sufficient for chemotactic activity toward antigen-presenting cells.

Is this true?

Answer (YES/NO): YES